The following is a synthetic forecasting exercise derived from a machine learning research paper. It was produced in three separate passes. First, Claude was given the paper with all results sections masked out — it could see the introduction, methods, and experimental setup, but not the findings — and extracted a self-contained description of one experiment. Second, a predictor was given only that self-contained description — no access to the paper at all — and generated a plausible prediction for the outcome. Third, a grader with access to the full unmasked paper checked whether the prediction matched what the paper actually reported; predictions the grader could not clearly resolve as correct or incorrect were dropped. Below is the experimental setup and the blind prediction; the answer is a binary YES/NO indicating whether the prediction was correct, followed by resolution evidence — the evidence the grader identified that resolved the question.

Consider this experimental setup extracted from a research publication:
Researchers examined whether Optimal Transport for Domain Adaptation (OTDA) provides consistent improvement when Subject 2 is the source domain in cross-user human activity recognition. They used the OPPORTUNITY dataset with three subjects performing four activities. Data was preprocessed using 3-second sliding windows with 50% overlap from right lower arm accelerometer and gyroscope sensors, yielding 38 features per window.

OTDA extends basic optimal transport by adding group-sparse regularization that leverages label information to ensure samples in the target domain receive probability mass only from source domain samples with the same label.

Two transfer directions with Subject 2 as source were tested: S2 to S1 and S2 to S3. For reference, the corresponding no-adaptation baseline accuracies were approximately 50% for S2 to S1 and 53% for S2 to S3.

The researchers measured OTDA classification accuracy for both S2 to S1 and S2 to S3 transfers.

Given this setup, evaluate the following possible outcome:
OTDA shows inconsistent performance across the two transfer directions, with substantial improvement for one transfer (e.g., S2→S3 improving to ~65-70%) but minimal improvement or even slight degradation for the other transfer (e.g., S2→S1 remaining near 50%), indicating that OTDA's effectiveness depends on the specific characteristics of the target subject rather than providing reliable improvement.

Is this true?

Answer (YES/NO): NO